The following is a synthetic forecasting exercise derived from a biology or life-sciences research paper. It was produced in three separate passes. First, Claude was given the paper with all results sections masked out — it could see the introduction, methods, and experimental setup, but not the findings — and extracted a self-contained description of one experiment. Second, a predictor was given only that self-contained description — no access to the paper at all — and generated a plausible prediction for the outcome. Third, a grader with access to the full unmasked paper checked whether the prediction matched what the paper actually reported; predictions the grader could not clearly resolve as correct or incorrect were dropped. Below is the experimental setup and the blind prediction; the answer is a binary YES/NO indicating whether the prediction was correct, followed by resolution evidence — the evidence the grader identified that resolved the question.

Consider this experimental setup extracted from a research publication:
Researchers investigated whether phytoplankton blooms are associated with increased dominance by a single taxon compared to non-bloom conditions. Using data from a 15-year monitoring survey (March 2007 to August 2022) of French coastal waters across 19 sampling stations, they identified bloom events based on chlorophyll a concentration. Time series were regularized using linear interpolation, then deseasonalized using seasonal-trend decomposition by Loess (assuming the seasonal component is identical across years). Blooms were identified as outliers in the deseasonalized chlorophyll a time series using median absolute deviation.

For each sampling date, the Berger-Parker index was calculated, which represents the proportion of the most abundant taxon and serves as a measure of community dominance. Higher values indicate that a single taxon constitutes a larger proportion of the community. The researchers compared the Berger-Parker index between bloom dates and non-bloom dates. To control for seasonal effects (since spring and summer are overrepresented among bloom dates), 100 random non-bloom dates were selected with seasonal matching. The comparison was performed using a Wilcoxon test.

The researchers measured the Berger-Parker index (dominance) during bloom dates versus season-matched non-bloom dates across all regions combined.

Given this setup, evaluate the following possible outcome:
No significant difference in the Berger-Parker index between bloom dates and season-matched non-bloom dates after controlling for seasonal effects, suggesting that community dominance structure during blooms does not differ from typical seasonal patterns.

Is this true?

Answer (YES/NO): NO